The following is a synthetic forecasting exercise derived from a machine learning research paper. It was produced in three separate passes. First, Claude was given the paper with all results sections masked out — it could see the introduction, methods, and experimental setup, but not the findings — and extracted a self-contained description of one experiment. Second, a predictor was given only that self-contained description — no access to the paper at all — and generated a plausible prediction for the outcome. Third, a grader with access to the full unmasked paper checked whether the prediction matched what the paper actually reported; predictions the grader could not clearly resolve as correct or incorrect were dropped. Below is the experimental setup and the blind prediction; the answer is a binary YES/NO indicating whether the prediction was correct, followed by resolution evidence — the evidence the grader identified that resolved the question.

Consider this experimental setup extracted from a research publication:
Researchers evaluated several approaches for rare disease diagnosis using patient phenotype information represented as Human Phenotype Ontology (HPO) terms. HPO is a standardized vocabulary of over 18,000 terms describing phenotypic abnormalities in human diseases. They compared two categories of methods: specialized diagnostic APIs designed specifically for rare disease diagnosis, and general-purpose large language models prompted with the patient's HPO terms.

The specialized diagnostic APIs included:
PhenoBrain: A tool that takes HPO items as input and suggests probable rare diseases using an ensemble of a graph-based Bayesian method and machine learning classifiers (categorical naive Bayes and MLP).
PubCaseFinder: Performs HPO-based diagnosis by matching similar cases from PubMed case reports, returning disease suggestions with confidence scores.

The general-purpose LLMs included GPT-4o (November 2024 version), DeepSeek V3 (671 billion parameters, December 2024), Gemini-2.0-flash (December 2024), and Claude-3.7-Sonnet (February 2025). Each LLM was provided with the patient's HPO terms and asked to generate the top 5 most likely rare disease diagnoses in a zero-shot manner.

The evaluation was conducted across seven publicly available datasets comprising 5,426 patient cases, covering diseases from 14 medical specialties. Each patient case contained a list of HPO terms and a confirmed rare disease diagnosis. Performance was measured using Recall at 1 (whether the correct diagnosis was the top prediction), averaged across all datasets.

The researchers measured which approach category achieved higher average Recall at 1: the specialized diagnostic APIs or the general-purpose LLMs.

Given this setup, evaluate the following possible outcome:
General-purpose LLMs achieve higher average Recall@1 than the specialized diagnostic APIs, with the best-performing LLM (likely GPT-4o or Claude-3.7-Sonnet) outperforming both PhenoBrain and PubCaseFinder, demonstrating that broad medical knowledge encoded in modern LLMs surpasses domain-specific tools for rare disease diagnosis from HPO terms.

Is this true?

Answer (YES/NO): YES